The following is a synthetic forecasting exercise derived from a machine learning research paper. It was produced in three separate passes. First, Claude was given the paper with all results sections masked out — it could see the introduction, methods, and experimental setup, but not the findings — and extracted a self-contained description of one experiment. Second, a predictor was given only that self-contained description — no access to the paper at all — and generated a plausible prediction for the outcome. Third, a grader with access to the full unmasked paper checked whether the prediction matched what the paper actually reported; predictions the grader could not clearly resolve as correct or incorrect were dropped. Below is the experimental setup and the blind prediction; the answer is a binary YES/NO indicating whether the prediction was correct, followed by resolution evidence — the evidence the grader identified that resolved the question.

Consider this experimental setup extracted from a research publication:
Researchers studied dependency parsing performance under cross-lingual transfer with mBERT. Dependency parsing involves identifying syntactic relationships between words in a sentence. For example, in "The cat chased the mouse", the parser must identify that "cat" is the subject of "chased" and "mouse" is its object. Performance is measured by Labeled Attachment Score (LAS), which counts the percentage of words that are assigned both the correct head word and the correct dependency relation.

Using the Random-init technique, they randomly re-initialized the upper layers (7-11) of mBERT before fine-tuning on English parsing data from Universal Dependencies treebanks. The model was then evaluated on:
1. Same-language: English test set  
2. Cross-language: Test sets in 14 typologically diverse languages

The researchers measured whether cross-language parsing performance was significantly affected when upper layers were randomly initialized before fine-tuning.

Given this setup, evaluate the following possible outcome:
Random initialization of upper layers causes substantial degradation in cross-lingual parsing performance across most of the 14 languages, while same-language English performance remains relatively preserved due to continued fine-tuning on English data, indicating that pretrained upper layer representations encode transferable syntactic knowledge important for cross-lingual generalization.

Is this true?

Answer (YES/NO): NO